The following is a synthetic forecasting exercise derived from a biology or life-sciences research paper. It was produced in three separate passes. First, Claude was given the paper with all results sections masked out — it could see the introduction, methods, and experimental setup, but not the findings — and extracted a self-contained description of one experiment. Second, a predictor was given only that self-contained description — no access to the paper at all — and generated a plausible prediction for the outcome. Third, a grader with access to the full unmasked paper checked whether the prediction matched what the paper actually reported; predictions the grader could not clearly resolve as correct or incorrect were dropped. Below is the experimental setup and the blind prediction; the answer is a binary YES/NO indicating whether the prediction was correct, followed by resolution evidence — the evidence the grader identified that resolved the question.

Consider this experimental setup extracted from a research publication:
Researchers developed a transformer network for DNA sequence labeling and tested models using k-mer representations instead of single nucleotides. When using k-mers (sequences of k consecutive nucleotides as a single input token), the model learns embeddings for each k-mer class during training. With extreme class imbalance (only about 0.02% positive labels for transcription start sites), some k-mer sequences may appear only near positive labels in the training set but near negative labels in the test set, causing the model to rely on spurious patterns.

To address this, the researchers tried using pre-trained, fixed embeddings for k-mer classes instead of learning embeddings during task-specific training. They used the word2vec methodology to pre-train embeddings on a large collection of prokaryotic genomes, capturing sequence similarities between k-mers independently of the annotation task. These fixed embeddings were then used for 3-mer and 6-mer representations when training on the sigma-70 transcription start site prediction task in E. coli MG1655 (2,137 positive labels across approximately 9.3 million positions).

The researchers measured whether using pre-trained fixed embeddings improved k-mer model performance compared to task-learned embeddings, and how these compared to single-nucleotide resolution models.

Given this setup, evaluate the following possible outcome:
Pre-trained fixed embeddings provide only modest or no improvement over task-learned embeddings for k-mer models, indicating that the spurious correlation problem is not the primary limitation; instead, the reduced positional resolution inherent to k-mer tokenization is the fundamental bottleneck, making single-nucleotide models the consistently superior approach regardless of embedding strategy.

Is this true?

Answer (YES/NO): NO